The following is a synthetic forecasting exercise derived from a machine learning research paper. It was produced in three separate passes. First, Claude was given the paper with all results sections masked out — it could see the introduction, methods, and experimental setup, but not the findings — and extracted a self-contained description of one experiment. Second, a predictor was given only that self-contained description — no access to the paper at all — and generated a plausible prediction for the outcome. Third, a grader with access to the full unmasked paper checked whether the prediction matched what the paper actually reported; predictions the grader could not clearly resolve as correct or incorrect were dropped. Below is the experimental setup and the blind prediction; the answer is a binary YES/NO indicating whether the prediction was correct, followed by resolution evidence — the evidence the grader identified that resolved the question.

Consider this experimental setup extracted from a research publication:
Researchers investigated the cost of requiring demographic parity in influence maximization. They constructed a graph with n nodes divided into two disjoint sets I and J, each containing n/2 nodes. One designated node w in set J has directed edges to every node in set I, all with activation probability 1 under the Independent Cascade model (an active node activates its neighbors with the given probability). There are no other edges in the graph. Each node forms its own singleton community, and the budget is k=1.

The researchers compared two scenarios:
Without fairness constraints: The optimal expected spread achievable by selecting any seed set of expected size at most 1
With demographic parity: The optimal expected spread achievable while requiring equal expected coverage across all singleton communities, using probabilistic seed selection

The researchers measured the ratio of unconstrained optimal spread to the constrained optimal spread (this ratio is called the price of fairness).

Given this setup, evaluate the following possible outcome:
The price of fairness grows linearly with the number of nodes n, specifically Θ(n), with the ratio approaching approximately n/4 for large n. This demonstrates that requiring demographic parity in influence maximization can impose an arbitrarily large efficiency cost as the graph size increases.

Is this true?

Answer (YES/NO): YES